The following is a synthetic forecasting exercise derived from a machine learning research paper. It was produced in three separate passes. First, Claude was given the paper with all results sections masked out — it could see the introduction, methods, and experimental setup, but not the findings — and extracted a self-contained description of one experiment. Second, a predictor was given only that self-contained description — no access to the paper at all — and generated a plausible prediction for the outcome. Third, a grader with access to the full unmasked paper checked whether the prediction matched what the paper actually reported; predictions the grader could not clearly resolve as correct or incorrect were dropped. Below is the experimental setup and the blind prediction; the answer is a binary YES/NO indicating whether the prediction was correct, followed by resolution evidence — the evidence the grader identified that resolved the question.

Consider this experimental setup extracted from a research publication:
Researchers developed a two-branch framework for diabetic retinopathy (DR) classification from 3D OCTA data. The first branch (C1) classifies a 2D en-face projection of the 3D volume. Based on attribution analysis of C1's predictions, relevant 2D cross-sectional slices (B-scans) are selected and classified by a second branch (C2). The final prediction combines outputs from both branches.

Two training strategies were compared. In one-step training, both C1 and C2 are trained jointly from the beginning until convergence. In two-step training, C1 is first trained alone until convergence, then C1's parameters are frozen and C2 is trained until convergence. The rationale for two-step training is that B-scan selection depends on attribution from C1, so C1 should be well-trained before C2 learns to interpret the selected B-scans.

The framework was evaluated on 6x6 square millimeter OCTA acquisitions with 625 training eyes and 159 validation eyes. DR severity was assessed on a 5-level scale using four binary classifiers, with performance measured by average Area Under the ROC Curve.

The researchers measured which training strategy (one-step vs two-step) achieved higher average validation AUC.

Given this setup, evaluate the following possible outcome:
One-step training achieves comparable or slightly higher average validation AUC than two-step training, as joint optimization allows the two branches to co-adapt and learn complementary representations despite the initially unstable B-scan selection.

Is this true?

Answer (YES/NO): NO